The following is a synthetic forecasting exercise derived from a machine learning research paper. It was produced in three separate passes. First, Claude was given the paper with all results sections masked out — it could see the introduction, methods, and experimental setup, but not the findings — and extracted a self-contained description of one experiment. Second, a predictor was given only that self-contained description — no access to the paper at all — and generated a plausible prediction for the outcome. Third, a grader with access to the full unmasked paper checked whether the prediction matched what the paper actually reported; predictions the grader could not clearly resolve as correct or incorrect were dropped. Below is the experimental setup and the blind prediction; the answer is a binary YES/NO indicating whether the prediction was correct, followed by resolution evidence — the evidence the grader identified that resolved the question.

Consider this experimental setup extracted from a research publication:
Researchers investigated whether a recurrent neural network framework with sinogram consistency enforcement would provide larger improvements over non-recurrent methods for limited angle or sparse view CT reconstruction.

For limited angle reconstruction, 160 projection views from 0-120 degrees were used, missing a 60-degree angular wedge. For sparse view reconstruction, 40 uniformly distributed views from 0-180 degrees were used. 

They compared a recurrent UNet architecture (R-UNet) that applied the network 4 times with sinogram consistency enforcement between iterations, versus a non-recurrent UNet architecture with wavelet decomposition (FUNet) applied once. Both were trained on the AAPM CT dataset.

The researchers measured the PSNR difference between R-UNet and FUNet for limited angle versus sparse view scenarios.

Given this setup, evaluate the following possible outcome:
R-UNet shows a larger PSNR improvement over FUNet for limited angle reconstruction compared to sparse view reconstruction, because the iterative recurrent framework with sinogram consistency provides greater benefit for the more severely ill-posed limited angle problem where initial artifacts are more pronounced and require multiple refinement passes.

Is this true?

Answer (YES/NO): YES